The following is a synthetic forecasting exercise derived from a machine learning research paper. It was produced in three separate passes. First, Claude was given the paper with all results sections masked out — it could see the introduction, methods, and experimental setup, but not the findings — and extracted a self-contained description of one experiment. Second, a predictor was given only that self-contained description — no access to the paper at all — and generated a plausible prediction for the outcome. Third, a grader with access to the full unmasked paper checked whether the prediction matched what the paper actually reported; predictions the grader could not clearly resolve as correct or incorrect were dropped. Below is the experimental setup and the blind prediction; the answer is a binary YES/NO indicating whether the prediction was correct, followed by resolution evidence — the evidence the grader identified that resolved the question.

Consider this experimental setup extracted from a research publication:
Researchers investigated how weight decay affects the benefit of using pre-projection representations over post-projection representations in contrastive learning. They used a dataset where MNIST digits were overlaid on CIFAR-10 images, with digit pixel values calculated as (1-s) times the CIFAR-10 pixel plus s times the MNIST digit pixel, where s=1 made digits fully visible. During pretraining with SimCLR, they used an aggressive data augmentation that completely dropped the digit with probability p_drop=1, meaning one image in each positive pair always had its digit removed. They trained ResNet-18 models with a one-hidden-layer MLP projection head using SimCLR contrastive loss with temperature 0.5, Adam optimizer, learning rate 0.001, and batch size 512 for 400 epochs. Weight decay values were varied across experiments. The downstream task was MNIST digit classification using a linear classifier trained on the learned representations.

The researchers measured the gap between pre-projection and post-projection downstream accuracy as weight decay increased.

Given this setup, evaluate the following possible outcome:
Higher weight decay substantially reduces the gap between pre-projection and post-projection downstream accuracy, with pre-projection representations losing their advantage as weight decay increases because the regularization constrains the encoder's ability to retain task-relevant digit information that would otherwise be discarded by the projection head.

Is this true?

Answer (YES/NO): YES